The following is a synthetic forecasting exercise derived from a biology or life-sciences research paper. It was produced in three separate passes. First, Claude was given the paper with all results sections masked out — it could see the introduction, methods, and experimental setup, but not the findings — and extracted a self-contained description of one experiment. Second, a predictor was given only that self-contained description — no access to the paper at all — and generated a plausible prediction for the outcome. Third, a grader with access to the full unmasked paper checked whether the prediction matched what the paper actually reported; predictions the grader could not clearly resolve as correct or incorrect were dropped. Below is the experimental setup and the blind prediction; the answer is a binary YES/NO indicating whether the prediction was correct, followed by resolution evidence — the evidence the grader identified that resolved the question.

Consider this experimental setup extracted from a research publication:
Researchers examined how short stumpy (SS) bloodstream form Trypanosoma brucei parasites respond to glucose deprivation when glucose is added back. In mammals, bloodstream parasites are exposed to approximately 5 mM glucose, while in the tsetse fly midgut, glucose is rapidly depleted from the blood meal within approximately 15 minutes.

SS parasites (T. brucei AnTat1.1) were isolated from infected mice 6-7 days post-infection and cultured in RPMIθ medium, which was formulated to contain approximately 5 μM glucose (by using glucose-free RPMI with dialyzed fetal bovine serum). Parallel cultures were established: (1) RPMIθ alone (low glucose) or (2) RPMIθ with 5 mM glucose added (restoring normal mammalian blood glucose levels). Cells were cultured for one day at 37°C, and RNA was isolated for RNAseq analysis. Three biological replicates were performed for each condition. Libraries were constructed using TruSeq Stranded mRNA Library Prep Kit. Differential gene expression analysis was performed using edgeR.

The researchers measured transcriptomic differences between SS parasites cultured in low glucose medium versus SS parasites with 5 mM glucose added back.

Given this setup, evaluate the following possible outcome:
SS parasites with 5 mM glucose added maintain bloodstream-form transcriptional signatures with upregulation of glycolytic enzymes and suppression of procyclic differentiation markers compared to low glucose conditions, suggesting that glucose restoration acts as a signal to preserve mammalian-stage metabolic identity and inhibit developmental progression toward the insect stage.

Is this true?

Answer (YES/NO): NO